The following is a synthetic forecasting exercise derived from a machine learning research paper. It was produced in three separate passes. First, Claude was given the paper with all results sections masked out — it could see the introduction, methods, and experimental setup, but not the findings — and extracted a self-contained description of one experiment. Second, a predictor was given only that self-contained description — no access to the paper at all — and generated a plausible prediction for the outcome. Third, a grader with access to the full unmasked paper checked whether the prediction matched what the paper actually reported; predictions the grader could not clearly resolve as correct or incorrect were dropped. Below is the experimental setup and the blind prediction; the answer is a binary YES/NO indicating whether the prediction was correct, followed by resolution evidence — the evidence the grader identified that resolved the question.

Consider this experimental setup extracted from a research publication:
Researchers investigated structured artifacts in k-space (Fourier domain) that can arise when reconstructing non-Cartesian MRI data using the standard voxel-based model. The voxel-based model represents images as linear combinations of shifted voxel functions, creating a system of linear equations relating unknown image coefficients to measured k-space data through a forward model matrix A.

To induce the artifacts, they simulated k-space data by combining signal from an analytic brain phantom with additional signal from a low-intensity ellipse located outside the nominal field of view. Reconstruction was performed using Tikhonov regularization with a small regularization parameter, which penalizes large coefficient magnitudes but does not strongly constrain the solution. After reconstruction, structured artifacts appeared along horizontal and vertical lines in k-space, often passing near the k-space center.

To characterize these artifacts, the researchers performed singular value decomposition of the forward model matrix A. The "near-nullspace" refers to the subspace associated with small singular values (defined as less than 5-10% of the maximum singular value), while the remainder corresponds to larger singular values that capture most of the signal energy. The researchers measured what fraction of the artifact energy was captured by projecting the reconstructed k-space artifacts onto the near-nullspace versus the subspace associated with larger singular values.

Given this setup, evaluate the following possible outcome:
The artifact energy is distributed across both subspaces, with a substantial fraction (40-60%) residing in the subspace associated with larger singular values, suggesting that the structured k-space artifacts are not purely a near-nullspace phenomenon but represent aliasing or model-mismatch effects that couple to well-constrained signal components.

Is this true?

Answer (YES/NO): NO